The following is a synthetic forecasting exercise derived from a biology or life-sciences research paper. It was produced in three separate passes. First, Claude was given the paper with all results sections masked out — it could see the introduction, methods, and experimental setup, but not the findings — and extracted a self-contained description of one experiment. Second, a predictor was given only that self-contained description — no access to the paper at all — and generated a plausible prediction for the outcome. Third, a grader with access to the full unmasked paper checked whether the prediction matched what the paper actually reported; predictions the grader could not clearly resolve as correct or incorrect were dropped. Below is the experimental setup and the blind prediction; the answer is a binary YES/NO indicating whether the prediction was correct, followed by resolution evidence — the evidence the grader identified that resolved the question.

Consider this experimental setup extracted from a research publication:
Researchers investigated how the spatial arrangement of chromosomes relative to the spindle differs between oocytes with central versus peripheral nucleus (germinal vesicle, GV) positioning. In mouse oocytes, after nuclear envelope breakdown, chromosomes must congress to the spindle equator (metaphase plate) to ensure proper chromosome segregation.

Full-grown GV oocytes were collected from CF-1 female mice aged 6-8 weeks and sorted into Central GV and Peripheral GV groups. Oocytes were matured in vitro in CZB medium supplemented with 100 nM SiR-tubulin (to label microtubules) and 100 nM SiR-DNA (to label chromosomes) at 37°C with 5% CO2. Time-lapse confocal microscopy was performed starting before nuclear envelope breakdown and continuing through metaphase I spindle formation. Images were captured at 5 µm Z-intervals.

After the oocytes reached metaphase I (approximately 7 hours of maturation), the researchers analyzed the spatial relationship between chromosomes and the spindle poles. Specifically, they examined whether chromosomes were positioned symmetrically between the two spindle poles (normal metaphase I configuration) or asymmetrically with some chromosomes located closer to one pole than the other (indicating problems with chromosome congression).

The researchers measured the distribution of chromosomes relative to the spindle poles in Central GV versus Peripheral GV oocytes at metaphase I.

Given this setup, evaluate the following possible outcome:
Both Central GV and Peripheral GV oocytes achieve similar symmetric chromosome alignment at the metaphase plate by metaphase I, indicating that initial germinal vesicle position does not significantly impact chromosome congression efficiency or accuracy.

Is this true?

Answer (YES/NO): NO